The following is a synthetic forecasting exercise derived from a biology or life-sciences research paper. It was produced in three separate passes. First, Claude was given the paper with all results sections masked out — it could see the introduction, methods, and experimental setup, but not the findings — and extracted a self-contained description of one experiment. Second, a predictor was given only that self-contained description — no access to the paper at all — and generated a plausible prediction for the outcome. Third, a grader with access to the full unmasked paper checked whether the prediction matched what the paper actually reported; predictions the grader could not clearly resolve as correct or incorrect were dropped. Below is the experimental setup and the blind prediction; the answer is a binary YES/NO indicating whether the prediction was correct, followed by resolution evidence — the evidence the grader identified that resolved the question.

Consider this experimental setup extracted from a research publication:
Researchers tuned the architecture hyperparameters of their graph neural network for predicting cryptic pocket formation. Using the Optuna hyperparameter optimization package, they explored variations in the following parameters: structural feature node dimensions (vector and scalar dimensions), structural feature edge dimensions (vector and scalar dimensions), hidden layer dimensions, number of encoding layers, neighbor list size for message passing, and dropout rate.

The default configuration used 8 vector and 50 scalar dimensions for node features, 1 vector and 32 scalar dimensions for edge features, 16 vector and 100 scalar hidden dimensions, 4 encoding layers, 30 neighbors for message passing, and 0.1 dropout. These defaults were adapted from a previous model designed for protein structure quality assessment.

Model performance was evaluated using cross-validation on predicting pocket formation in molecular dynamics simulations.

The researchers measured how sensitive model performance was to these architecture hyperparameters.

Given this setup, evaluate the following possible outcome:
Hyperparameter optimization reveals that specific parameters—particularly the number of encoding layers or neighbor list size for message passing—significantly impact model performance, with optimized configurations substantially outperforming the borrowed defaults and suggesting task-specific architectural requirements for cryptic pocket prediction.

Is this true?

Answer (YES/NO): NO